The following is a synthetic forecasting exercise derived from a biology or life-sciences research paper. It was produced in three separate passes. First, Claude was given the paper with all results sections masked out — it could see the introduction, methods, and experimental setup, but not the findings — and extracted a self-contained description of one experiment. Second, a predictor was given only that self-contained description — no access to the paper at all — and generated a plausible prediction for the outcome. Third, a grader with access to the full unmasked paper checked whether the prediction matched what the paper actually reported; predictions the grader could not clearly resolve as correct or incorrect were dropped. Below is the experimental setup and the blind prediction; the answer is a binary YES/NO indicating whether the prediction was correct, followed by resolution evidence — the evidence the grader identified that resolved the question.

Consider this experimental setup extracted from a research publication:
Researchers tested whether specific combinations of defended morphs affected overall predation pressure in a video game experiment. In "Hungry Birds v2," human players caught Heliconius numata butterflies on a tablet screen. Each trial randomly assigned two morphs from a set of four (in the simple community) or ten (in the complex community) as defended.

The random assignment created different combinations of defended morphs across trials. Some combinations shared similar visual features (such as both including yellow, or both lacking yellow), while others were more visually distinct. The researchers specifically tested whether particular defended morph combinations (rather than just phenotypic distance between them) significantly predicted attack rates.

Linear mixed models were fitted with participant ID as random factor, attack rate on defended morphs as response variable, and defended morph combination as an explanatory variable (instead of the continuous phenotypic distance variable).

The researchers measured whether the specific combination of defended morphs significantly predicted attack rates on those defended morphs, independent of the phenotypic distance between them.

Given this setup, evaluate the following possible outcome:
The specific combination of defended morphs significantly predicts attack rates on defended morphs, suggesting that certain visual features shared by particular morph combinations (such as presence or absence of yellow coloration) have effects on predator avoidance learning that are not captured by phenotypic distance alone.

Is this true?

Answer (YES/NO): NO